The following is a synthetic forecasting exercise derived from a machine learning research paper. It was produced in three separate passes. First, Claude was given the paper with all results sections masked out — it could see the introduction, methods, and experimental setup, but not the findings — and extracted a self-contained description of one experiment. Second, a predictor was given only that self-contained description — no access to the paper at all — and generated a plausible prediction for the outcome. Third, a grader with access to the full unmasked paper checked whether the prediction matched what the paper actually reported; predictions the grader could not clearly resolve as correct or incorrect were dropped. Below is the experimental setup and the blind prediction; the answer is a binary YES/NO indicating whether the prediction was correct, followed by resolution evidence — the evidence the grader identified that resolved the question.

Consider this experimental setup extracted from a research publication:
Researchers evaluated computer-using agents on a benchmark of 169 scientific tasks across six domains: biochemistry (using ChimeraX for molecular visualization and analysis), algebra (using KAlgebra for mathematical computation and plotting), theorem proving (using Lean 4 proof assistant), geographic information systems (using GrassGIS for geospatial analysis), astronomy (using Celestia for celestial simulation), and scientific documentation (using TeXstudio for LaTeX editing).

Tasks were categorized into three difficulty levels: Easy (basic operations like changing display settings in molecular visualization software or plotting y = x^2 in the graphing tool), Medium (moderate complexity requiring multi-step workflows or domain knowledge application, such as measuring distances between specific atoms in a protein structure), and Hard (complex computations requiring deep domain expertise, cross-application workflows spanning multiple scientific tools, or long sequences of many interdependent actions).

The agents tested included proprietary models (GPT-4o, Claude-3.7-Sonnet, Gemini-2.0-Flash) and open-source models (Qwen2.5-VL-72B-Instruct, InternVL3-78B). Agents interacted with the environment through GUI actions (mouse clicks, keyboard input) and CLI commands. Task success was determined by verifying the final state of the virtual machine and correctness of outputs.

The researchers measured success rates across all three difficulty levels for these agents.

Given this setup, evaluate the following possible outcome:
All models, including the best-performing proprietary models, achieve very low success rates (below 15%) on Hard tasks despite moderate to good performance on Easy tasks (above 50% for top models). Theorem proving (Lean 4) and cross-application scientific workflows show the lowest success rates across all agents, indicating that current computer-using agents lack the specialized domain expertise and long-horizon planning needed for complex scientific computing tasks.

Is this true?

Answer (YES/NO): NO